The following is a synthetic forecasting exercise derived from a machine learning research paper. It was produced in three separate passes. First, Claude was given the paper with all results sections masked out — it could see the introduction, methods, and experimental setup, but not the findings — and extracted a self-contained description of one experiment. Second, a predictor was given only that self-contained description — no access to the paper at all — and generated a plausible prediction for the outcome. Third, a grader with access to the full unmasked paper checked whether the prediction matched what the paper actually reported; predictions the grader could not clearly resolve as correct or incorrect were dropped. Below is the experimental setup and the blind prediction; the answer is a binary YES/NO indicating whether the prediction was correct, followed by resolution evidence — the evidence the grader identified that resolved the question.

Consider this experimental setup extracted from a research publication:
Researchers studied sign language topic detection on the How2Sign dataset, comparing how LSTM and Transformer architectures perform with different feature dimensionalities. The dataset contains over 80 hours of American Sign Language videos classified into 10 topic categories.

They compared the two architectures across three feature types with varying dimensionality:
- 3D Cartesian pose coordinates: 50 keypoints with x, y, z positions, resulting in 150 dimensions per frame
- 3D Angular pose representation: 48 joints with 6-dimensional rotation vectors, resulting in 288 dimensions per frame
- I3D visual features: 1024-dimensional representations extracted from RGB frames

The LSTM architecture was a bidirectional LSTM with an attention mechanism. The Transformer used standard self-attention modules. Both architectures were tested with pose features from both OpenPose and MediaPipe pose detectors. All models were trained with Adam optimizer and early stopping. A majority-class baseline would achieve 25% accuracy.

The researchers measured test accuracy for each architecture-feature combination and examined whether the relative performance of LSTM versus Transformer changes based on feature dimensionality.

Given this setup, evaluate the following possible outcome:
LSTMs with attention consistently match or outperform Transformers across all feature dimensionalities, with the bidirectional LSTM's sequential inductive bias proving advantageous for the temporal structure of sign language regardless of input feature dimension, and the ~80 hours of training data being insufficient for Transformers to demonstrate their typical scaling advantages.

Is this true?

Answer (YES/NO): NO